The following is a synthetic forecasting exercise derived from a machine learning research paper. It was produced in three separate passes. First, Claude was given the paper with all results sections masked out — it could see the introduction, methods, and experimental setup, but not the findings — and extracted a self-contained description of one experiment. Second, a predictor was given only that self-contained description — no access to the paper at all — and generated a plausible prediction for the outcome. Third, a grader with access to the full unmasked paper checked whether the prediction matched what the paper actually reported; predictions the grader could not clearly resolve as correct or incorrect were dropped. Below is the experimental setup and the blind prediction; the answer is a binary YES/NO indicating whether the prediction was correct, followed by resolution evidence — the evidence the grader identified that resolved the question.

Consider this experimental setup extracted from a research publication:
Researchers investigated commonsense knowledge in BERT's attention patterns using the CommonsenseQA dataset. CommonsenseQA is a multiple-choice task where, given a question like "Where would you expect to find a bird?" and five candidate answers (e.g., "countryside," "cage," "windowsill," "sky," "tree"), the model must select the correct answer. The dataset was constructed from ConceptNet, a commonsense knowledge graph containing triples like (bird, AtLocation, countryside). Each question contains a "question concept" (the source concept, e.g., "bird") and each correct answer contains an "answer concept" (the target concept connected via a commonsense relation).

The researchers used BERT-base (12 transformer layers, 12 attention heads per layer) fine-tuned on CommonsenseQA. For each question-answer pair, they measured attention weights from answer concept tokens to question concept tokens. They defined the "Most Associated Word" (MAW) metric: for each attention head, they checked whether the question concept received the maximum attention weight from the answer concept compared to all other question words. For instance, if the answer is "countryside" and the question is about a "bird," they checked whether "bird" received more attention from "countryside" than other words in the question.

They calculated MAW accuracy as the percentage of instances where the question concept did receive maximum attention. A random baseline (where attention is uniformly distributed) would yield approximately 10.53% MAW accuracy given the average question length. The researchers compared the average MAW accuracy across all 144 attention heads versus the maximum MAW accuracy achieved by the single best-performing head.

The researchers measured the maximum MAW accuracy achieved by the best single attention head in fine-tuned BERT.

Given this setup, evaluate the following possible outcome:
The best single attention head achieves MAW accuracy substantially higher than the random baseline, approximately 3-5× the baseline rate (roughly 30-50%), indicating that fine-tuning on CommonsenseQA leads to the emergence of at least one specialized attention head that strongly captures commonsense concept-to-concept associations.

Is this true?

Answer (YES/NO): YES